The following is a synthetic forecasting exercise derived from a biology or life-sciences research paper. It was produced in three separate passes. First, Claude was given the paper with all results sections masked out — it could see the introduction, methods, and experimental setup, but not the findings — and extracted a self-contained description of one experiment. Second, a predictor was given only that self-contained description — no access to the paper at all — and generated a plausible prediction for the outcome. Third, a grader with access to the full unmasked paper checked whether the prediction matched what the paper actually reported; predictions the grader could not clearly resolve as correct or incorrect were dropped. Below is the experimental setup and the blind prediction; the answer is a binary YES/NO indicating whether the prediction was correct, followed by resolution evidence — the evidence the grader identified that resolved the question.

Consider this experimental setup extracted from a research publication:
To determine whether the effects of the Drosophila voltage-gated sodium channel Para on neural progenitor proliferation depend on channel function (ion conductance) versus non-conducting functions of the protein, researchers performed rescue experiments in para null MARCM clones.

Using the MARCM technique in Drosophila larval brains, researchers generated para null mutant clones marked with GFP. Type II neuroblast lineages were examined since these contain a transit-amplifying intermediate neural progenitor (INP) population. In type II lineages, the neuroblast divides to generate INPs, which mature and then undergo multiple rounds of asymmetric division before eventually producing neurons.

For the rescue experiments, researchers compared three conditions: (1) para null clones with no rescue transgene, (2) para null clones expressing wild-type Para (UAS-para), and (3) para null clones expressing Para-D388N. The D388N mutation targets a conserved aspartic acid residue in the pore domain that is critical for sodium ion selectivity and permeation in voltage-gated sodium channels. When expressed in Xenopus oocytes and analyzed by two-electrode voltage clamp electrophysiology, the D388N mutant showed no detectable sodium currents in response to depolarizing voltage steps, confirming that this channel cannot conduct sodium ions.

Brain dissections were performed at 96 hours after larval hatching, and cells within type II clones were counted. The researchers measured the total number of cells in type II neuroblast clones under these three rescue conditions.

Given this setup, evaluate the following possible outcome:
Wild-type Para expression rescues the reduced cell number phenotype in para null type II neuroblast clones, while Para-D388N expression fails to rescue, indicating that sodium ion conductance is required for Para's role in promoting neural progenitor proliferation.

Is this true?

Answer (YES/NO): YES